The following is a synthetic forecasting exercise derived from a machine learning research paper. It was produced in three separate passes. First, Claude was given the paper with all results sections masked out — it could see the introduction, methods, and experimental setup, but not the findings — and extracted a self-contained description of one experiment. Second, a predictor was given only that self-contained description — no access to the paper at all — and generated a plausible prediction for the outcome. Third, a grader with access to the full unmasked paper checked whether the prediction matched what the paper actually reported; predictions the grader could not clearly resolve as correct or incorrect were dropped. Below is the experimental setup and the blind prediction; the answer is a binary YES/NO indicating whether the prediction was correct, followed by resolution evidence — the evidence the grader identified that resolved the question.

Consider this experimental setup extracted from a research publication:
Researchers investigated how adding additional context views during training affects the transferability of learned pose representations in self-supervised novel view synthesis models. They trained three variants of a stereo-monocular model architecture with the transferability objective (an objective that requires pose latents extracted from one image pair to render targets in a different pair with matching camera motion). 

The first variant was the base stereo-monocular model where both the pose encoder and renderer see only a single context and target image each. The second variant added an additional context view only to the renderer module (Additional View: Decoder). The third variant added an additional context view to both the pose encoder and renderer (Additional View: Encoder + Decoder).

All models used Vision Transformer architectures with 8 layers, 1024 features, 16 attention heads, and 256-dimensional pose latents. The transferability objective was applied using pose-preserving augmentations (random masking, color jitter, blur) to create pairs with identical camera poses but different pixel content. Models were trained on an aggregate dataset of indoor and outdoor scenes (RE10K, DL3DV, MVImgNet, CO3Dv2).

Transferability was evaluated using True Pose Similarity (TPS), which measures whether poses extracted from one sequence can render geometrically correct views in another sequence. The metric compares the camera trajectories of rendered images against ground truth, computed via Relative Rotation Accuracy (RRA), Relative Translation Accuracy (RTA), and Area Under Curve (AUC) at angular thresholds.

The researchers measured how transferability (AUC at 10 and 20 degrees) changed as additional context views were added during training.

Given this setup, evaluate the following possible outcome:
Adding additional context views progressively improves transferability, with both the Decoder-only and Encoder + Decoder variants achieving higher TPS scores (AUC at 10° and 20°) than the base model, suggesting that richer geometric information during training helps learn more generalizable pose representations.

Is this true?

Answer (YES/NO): NO